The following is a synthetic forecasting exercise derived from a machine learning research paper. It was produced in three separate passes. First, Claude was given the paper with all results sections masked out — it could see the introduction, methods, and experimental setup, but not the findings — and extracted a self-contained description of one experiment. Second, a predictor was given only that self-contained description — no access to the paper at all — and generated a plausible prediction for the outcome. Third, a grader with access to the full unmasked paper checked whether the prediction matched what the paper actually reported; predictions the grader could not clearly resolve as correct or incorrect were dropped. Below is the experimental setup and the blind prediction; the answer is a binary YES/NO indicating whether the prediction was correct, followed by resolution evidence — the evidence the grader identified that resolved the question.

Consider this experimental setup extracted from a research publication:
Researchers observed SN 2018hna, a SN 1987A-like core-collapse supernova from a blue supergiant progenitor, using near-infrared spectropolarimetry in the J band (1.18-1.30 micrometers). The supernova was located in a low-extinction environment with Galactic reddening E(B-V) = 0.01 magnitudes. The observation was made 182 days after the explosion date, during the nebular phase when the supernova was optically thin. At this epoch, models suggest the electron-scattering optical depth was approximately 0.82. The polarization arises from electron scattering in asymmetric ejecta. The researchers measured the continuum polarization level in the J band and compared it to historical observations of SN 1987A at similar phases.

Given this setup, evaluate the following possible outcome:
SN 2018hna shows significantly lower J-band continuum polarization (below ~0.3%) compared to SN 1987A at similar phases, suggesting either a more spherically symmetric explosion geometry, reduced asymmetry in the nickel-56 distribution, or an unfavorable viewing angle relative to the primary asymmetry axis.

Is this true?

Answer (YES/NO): NO